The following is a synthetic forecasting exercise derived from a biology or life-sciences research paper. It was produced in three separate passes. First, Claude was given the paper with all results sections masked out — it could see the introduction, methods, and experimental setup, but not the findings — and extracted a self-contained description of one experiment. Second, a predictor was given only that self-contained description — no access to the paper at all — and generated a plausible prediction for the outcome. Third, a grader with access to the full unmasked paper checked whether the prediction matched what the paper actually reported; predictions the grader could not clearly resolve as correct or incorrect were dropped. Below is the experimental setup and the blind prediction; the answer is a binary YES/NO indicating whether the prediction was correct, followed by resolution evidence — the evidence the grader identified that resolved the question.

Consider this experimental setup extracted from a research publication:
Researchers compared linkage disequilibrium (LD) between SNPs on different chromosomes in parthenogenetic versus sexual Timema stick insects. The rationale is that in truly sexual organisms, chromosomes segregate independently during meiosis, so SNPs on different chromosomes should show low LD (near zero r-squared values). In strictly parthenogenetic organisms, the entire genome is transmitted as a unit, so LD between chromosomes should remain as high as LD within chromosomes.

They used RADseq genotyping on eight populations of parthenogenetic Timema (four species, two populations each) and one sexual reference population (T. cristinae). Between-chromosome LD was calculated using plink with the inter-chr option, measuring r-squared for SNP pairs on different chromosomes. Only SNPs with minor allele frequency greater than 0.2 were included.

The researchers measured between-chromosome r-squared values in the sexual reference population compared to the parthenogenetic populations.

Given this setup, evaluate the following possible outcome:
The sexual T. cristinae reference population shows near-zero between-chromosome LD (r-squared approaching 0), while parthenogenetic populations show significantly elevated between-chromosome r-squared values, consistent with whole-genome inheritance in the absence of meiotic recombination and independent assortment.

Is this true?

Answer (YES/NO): YES